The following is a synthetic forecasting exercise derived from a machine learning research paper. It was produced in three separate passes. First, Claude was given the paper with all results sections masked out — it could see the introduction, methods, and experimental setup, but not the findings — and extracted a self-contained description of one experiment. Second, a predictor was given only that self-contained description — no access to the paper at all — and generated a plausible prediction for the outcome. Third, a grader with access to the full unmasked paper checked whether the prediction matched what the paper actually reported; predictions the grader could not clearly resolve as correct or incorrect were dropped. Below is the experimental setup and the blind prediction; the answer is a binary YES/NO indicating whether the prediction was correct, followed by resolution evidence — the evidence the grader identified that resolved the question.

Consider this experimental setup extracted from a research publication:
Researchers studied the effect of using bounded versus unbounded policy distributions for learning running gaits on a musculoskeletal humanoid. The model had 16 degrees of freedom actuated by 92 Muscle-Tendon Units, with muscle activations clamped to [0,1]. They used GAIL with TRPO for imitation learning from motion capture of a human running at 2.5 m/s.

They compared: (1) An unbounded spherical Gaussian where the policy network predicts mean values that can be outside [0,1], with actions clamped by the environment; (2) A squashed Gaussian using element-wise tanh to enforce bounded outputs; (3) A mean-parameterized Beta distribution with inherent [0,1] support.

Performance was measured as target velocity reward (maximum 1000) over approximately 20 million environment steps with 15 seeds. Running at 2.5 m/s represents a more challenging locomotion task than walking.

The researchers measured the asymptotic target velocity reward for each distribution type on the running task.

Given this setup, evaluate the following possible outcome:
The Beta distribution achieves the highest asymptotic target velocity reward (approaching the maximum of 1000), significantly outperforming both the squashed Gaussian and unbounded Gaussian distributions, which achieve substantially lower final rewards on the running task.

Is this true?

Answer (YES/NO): NO